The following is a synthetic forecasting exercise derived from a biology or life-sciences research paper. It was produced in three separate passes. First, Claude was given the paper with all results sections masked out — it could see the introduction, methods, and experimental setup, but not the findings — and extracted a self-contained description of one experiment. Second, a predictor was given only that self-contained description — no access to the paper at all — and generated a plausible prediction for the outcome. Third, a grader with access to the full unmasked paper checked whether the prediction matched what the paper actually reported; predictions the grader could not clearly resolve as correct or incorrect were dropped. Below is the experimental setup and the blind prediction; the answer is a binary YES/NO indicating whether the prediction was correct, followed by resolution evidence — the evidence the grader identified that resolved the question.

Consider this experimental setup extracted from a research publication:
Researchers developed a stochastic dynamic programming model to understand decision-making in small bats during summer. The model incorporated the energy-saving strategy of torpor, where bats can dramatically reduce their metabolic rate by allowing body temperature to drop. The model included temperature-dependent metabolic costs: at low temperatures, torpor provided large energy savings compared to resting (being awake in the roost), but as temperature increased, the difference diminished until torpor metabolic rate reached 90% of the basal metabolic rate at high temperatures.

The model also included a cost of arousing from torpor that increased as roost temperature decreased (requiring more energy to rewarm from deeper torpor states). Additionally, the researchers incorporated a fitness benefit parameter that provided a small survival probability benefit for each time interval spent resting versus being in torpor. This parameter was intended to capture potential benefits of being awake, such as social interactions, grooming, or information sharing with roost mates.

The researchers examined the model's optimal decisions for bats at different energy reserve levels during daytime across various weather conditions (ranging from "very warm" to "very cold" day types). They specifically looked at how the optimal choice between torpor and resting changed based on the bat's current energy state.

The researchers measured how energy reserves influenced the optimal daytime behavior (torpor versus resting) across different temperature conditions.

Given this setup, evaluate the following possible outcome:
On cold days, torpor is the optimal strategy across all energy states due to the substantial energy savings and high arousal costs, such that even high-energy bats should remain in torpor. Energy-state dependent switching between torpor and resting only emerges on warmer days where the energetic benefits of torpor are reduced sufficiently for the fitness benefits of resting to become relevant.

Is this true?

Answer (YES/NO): YES